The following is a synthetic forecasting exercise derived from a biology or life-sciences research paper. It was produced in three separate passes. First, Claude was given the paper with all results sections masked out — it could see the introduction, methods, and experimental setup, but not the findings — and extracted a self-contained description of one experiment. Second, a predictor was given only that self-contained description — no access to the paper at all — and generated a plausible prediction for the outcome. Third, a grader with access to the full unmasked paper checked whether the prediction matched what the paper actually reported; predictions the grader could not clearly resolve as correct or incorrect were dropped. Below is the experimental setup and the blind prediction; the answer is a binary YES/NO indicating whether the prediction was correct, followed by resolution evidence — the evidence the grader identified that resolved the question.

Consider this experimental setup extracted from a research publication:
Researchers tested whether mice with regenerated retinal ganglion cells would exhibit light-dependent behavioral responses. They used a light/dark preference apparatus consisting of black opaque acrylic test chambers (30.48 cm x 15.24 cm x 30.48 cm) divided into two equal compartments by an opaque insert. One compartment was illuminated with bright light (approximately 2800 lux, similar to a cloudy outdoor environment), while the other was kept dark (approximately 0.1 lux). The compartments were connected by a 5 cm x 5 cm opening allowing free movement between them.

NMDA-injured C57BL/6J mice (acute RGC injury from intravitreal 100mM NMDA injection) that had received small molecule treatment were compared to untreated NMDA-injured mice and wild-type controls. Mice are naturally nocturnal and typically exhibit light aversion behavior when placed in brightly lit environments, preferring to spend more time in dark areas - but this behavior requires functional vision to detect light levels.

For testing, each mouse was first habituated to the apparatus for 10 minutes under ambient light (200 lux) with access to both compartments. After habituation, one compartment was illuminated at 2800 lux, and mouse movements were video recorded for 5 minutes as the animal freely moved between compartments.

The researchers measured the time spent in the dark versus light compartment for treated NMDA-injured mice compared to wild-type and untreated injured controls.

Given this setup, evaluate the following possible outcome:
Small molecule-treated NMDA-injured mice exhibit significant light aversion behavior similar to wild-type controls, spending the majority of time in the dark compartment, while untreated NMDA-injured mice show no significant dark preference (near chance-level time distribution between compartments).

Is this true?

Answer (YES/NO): YES